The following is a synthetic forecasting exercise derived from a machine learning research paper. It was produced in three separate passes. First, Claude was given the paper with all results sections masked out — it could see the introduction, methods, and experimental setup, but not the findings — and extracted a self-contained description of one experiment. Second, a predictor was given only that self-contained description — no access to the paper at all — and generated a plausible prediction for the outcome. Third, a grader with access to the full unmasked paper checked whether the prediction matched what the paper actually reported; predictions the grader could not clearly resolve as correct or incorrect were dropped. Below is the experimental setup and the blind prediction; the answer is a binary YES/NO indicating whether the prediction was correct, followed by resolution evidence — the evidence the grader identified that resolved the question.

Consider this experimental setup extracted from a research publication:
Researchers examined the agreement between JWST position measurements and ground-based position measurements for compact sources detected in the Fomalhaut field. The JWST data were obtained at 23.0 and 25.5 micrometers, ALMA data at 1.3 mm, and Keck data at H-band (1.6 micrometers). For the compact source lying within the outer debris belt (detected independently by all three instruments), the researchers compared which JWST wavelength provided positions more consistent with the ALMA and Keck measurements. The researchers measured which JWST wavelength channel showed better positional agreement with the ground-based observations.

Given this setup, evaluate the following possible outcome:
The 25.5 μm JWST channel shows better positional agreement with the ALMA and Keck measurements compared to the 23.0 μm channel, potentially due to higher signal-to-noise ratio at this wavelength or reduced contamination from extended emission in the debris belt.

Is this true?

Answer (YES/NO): YES